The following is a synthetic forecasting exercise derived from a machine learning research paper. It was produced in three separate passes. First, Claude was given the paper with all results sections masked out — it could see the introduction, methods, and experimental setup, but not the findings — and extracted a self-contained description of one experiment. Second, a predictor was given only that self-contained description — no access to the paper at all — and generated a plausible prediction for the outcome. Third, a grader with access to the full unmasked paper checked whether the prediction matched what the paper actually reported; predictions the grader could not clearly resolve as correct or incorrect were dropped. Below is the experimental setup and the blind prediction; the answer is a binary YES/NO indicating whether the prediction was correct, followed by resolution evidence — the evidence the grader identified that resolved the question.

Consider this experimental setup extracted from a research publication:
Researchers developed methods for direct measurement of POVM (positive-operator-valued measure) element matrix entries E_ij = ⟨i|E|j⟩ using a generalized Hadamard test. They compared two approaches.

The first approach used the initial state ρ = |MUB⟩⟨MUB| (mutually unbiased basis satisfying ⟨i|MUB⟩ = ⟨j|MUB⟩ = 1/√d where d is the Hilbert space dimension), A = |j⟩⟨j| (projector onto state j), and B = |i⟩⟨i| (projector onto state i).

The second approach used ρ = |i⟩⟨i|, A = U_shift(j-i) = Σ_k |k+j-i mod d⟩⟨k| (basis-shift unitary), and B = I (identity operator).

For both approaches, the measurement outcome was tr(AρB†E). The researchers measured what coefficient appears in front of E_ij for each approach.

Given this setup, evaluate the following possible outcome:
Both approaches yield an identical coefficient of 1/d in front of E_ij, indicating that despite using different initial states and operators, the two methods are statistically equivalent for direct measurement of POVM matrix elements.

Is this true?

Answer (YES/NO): NO